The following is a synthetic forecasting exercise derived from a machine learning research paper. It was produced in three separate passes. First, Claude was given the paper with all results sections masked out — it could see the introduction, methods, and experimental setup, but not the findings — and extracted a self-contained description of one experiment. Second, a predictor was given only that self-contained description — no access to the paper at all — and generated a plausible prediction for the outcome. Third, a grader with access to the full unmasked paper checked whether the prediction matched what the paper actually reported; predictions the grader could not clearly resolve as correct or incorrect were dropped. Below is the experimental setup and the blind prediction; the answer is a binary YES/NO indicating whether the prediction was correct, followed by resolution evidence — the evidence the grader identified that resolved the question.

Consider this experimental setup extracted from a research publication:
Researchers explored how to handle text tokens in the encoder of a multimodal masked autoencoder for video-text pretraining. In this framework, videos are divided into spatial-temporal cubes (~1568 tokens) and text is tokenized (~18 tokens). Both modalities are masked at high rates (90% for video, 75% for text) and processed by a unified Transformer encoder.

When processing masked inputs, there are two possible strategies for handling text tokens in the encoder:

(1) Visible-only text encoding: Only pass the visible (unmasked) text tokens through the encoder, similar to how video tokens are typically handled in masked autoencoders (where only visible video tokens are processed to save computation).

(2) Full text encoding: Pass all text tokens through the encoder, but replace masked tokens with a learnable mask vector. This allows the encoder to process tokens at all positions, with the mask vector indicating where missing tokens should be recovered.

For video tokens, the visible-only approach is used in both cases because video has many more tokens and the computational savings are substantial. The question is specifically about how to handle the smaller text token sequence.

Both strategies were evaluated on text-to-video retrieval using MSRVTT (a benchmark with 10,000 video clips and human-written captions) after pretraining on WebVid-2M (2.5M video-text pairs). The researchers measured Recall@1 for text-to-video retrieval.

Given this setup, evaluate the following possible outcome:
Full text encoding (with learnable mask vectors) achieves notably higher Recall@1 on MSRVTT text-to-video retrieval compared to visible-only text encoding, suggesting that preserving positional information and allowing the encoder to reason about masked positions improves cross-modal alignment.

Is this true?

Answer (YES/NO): NO